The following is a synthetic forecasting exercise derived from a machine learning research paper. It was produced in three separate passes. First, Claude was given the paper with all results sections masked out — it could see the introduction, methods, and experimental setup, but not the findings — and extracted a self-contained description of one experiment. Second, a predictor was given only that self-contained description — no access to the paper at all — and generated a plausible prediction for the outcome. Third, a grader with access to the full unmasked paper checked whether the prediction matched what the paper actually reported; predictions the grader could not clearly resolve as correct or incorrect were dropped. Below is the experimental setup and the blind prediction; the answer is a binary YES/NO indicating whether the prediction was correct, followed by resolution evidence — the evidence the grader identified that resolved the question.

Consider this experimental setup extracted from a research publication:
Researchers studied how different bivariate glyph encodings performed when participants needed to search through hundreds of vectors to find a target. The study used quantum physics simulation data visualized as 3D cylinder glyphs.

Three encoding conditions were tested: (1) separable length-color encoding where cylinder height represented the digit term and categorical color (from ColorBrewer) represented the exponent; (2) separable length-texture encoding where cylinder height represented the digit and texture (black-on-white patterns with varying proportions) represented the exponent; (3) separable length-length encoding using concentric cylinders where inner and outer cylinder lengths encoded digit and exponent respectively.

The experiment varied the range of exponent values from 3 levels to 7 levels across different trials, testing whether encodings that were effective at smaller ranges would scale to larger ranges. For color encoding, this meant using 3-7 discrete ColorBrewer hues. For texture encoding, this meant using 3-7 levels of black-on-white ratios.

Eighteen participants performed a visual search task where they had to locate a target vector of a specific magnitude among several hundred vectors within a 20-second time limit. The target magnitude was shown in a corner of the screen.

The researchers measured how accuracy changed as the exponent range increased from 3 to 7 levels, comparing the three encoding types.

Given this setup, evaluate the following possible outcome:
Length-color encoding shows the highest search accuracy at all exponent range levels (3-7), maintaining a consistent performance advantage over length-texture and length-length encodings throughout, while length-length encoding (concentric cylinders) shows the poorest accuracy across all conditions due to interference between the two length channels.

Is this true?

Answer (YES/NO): NO